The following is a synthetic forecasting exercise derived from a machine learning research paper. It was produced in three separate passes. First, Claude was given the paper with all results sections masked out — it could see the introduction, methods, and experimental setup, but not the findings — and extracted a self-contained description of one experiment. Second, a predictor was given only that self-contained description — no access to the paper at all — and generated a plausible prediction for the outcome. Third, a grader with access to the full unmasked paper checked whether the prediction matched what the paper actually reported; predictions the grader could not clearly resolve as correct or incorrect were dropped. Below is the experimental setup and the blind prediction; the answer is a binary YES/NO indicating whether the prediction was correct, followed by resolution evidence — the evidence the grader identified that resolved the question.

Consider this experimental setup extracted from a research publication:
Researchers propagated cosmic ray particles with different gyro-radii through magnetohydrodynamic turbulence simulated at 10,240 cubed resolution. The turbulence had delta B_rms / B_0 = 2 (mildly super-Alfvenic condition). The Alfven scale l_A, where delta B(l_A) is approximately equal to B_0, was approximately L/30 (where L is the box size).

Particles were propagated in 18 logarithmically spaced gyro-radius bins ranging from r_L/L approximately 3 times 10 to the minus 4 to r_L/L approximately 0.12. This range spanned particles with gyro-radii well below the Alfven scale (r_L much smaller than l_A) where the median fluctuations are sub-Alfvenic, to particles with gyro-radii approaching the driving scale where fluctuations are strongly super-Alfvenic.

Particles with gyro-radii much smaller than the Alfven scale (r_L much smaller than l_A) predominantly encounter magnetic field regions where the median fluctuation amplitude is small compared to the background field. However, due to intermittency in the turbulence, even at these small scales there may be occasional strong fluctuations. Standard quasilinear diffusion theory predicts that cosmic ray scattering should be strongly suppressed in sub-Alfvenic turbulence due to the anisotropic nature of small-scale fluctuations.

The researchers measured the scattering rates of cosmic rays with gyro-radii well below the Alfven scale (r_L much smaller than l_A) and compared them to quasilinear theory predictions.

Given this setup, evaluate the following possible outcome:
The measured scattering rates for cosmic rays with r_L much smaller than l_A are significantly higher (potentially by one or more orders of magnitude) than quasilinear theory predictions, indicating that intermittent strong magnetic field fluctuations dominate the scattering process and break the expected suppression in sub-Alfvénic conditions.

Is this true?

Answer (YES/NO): YES